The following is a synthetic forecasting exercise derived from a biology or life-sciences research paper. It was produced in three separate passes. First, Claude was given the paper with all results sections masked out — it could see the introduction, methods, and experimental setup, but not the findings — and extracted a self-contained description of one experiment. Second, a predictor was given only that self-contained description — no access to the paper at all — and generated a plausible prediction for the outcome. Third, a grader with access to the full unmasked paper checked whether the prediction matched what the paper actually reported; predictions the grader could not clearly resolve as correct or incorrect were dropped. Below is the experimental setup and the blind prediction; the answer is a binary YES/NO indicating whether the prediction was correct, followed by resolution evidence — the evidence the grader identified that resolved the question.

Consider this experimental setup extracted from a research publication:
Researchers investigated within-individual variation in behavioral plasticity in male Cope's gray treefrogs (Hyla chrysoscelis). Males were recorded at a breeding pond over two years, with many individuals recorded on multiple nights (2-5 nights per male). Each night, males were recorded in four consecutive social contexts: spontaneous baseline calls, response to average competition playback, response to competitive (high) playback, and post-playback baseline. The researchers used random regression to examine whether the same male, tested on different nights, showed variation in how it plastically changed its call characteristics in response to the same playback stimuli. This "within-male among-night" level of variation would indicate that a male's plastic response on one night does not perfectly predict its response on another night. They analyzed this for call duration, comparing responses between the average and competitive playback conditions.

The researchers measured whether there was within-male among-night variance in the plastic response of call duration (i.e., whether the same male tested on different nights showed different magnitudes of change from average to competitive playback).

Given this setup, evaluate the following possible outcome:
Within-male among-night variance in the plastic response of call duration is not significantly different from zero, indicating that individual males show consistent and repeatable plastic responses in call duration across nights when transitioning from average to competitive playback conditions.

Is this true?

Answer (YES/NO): NO